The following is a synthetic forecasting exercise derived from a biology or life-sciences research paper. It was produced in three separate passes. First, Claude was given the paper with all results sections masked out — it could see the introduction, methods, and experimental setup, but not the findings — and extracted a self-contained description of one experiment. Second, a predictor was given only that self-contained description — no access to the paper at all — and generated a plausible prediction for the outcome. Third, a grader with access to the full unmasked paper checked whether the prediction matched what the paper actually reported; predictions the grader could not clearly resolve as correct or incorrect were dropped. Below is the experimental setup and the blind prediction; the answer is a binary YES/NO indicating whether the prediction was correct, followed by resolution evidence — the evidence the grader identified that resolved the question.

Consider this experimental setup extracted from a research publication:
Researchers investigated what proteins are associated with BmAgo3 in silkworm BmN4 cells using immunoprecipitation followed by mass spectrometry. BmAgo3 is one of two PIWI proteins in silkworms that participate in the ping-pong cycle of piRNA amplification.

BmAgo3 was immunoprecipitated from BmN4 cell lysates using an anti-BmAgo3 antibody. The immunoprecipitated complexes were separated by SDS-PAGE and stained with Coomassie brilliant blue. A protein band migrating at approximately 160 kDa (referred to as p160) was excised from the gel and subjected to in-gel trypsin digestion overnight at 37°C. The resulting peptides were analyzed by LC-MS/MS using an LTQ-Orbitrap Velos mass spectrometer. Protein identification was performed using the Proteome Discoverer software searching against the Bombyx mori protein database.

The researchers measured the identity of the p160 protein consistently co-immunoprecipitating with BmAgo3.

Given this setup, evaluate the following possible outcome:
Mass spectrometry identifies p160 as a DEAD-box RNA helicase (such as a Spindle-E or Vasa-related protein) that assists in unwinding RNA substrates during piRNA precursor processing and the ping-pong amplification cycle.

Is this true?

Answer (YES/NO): NO